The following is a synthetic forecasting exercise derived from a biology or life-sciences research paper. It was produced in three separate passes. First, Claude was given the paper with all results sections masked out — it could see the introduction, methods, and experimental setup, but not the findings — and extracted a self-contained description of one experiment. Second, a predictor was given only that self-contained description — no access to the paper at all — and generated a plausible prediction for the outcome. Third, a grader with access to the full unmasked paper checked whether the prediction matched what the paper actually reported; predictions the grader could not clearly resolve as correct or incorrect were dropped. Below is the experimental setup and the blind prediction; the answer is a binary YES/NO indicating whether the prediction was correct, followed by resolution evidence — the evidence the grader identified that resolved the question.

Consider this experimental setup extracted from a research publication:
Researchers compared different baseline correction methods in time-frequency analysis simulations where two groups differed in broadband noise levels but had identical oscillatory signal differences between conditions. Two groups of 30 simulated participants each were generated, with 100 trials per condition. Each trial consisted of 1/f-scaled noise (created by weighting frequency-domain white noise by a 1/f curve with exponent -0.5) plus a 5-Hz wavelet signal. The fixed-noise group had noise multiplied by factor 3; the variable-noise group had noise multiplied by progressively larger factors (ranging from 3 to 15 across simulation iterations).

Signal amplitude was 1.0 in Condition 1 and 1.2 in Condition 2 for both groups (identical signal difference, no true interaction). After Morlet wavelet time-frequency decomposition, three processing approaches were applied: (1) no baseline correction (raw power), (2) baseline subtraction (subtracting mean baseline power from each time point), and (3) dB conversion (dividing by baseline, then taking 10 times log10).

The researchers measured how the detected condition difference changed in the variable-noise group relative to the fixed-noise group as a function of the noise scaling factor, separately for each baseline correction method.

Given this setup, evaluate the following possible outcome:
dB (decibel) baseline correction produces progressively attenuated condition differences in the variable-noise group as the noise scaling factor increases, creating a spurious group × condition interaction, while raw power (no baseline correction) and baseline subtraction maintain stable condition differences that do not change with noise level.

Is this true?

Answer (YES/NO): YES